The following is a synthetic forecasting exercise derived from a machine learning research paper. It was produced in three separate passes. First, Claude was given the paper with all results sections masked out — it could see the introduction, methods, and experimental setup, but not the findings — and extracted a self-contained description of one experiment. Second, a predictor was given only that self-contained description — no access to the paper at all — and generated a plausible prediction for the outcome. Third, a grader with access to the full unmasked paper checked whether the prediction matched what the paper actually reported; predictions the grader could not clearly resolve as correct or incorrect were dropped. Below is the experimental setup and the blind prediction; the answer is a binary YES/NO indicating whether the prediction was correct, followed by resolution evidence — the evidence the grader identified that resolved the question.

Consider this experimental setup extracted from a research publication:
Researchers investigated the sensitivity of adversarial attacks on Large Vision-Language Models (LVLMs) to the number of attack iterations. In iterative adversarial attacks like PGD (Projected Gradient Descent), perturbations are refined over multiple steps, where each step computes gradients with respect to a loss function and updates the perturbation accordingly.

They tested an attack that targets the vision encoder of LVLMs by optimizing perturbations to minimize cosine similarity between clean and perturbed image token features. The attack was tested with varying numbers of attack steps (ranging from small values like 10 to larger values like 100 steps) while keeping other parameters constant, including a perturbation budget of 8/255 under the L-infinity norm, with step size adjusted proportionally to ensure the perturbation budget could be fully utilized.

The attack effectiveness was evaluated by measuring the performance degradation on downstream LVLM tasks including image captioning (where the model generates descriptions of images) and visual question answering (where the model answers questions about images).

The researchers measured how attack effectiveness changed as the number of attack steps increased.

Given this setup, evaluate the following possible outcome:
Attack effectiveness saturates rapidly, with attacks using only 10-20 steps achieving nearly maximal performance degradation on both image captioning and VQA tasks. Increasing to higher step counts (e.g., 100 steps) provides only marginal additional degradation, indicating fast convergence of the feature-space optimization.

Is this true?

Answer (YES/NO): NO